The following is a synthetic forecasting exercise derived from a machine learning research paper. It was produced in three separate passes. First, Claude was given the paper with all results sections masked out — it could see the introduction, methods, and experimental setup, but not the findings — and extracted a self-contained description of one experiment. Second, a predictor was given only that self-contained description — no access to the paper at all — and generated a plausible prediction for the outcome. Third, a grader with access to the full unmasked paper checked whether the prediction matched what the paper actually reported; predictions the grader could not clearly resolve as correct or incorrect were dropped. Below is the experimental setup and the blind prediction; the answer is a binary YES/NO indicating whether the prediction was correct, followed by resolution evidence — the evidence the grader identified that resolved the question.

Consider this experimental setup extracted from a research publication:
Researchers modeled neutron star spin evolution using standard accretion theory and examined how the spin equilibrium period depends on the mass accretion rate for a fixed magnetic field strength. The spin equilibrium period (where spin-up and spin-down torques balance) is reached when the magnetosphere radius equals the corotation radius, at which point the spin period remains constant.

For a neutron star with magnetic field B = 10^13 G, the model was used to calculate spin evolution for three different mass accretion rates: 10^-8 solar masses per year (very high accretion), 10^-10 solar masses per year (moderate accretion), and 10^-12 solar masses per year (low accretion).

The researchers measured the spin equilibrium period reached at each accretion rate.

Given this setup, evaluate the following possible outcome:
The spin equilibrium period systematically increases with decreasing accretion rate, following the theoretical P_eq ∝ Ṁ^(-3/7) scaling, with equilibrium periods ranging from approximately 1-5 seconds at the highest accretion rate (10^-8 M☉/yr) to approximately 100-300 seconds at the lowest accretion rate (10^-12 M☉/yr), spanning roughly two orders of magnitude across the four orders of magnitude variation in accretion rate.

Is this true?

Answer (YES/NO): NO